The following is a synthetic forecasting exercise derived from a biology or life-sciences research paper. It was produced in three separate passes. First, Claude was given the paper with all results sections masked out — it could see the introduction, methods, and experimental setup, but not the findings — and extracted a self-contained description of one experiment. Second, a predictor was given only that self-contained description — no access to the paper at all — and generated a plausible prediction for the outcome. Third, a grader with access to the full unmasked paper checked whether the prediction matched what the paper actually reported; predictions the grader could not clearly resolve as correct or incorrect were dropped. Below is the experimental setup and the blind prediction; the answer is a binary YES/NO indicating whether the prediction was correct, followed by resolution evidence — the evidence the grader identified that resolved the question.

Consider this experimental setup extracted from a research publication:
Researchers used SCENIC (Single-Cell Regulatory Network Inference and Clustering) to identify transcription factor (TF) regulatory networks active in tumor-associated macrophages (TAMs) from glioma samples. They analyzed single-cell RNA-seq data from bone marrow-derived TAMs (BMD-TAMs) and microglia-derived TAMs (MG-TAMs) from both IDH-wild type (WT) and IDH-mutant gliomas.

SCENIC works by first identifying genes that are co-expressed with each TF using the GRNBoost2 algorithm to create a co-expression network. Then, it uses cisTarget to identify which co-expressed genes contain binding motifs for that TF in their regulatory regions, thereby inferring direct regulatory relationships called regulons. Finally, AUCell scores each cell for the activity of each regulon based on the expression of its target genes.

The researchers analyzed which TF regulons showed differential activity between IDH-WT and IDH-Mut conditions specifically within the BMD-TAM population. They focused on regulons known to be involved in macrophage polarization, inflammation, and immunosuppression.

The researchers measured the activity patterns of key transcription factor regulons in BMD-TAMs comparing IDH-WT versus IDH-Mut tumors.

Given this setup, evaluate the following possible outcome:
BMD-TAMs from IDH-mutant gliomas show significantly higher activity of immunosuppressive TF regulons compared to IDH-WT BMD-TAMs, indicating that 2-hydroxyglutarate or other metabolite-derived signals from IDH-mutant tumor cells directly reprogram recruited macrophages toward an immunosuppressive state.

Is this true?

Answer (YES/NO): NO